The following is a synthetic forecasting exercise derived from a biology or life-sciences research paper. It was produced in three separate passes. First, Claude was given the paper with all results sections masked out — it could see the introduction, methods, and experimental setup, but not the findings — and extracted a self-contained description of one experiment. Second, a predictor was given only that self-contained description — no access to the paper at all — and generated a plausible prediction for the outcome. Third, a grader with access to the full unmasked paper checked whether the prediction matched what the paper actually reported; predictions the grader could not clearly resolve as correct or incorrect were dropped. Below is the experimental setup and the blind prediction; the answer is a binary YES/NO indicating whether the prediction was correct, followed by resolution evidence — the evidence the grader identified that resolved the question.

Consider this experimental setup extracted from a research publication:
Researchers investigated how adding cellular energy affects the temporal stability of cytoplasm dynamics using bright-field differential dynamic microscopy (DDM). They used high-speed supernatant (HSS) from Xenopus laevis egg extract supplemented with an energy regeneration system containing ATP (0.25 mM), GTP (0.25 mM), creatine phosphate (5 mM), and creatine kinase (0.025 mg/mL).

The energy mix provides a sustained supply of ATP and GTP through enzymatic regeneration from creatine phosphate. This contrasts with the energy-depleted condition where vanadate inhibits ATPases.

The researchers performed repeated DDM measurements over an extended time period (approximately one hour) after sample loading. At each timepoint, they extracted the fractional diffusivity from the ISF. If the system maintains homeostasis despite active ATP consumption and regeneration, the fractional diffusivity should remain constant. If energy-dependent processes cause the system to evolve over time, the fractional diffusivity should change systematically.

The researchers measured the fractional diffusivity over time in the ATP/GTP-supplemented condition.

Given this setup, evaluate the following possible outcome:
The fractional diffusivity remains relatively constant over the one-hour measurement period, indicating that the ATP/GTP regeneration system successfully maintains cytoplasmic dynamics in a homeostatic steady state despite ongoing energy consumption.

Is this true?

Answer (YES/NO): NO